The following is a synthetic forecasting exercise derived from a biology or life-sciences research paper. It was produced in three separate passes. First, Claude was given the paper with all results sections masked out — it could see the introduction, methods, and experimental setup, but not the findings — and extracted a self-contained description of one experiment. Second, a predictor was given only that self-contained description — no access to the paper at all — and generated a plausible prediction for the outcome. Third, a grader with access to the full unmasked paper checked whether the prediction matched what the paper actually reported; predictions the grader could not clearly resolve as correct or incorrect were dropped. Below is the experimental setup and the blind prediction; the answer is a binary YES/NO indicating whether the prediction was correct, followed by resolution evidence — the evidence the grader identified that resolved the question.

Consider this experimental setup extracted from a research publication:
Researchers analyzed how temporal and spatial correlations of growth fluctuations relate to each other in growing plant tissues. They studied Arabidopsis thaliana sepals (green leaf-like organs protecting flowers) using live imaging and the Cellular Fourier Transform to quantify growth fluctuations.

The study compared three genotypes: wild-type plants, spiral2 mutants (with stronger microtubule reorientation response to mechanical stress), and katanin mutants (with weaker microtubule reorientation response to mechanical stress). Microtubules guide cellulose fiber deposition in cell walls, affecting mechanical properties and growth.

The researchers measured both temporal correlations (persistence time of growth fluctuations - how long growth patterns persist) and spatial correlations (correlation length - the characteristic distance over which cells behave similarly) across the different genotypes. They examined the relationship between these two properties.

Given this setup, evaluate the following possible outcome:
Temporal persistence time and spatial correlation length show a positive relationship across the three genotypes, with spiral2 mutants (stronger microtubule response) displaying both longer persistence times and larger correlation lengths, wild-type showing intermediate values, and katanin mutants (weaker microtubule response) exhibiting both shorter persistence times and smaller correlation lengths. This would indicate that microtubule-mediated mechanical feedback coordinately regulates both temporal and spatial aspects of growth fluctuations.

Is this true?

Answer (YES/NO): NO